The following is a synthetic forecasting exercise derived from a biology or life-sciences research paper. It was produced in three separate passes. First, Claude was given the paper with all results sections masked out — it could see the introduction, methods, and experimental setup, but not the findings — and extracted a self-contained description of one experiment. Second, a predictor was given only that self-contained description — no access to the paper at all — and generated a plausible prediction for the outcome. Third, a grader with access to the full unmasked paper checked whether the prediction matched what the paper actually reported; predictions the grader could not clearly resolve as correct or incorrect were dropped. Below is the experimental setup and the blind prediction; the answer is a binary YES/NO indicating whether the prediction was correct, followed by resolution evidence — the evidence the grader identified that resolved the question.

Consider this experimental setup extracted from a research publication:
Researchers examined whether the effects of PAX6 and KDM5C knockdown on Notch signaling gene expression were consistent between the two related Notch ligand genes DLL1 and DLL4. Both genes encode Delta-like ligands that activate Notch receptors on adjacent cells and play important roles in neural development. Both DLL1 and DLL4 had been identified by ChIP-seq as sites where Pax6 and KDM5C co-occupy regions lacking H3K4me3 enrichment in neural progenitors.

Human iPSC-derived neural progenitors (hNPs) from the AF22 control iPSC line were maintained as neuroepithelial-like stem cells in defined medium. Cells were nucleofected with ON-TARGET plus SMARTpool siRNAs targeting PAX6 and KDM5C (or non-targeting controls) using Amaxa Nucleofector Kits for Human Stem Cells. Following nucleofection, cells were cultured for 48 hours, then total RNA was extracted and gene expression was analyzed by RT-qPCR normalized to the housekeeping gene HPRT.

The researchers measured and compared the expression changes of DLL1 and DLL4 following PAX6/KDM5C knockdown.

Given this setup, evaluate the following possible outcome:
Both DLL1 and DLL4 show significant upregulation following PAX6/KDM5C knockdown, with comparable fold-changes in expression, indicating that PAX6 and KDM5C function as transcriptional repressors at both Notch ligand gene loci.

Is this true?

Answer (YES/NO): NO